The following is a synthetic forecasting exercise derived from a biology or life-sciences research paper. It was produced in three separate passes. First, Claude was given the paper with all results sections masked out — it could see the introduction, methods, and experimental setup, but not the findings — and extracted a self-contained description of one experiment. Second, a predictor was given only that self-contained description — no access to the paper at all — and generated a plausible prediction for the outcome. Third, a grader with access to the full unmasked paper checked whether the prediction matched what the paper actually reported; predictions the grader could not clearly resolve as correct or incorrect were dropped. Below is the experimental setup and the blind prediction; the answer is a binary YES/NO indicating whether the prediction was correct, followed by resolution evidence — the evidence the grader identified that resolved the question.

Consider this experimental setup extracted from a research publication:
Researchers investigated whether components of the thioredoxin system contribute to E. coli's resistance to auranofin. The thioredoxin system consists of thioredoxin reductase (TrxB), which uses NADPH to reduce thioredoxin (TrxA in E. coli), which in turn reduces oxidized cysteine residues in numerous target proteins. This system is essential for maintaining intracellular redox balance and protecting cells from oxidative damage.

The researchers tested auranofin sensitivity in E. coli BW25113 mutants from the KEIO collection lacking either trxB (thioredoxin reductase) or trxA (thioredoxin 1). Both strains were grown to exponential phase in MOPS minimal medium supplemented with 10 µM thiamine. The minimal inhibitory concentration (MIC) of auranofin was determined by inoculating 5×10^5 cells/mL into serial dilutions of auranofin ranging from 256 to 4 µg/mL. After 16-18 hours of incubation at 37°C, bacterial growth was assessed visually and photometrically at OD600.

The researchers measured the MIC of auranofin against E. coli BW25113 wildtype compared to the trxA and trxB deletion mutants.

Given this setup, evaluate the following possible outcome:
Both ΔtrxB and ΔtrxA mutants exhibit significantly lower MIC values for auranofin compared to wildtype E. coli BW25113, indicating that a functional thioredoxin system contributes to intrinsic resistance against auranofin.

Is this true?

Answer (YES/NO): YES